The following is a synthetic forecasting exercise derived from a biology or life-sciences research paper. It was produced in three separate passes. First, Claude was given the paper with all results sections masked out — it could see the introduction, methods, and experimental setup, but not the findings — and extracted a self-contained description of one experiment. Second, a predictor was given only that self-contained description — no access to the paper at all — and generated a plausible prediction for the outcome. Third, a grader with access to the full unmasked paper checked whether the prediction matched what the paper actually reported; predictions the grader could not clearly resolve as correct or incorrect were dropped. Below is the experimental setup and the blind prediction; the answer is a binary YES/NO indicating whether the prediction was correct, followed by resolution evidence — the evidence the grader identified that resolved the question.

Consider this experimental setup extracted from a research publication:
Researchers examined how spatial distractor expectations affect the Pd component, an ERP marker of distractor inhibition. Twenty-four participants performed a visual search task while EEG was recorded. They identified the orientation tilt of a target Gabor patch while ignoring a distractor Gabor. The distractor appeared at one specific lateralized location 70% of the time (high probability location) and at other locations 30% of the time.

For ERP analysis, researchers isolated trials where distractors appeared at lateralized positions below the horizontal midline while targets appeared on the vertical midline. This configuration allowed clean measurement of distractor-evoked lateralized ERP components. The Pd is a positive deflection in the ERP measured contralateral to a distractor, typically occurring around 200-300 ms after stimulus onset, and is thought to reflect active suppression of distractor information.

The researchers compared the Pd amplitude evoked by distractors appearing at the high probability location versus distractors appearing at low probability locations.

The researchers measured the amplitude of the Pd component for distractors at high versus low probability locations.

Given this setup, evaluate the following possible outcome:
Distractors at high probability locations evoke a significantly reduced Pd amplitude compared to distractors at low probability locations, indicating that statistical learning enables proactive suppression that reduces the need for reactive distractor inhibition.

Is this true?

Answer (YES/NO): NO